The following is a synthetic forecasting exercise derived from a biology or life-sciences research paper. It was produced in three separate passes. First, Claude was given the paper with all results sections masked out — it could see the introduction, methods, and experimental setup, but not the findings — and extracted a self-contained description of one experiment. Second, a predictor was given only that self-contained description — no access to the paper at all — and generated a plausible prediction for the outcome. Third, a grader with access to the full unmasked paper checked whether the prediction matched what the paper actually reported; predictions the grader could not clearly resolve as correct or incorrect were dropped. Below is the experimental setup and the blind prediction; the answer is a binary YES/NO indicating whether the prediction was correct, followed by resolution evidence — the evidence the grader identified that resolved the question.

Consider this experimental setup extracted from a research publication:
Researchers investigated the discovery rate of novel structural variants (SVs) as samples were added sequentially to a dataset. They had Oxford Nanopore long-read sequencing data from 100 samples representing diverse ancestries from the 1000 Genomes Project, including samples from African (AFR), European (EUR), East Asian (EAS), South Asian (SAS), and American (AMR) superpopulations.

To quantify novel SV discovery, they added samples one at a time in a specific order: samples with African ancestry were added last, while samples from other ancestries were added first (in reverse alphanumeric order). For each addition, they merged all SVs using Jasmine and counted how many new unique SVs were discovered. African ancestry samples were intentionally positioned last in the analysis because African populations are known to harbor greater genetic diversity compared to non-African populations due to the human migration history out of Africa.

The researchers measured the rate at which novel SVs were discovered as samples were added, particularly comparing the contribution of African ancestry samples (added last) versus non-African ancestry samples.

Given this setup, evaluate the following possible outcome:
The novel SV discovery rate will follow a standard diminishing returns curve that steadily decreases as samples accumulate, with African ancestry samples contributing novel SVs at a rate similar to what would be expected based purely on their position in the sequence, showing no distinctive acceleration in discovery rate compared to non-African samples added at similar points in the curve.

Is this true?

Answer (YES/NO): NO